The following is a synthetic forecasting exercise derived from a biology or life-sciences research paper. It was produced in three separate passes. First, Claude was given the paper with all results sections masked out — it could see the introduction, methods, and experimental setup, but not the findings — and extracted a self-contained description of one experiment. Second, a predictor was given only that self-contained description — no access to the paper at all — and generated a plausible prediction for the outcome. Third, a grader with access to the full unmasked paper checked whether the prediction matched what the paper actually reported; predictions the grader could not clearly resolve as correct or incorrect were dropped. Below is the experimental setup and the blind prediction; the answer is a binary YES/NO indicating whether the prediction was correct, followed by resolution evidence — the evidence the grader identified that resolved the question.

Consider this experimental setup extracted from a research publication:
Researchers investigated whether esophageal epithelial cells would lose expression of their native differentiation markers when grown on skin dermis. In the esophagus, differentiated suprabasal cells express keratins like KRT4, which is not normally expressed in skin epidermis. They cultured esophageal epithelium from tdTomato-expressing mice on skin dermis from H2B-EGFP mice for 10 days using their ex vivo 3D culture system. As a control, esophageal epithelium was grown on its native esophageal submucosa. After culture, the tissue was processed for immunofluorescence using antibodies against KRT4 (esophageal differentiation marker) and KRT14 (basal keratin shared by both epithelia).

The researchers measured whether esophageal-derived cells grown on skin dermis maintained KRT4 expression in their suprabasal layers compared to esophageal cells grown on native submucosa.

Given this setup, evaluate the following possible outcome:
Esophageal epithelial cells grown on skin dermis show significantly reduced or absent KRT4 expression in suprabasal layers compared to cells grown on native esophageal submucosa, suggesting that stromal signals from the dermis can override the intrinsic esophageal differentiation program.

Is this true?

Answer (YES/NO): YES